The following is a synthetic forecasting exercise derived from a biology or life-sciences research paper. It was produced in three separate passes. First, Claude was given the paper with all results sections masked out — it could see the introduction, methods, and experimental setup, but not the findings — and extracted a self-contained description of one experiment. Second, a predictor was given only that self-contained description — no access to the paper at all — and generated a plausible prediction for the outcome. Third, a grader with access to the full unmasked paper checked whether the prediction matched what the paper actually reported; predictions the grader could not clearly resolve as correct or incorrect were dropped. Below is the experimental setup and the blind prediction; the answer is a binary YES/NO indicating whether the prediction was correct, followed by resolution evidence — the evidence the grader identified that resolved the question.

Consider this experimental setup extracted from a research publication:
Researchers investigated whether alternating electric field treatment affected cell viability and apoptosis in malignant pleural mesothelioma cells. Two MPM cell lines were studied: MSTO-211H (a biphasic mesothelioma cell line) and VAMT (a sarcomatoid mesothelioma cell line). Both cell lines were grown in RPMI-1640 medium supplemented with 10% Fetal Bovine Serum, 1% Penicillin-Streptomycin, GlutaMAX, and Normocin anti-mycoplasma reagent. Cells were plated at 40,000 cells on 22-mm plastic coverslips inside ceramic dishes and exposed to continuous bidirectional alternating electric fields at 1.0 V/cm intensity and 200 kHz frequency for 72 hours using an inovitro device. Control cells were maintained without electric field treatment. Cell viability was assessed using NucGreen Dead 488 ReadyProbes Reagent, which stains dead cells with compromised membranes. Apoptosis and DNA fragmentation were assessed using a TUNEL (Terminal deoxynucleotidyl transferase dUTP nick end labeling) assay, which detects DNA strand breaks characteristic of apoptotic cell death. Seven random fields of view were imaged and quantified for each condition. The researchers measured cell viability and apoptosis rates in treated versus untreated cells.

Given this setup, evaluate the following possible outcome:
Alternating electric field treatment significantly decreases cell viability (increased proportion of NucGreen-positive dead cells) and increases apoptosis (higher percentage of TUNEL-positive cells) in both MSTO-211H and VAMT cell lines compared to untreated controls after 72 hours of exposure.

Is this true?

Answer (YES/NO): NO